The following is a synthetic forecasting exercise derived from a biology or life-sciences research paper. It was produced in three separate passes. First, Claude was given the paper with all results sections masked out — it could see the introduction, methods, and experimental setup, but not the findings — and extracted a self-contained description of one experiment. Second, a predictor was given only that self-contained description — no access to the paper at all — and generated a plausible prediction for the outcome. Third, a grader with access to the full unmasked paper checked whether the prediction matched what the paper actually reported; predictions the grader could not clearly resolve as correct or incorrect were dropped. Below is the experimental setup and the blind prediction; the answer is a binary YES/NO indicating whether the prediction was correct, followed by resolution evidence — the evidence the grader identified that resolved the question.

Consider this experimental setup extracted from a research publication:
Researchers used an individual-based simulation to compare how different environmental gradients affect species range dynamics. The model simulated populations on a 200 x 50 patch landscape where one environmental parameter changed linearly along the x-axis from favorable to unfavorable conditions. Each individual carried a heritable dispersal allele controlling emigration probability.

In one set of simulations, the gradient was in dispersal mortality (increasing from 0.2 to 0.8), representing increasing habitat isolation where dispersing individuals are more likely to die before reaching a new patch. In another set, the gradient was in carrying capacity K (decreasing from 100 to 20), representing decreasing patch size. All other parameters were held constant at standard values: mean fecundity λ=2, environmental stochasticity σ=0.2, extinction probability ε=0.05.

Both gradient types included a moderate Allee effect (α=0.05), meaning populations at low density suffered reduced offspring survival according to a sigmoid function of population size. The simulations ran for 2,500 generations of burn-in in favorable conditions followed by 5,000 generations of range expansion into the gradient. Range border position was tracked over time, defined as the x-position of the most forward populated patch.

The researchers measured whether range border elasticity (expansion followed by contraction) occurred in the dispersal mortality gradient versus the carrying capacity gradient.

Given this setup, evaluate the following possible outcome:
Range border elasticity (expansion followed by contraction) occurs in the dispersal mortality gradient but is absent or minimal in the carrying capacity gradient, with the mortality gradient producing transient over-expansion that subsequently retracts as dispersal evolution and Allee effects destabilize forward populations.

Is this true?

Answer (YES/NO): YES